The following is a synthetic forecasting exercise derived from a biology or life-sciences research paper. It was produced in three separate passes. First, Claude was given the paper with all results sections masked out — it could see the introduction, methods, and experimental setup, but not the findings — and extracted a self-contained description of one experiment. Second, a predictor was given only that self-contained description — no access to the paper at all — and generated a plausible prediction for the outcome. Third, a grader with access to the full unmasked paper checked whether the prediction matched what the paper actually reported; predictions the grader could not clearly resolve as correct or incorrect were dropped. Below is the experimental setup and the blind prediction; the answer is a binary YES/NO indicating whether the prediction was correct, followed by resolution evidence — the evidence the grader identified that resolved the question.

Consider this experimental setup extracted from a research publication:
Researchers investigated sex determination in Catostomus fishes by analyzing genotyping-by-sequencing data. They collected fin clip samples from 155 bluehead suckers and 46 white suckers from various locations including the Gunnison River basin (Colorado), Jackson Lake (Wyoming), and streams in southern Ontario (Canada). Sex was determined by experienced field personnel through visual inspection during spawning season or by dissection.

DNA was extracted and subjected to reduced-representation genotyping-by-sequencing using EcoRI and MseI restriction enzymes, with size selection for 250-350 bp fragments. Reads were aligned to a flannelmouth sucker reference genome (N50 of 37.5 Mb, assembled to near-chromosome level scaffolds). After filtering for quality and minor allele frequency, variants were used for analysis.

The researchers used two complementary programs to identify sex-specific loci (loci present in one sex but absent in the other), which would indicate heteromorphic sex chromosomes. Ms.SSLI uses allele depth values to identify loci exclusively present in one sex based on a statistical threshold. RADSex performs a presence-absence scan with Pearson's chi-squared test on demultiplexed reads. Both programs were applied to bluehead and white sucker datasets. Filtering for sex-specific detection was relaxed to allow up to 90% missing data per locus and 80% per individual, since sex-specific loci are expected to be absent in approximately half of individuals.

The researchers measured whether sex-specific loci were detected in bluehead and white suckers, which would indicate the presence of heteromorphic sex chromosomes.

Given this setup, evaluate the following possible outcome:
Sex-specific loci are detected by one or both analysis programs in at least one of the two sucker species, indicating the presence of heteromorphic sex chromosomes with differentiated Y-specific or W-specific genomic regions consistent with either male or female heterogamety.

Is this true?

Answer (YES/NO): NO